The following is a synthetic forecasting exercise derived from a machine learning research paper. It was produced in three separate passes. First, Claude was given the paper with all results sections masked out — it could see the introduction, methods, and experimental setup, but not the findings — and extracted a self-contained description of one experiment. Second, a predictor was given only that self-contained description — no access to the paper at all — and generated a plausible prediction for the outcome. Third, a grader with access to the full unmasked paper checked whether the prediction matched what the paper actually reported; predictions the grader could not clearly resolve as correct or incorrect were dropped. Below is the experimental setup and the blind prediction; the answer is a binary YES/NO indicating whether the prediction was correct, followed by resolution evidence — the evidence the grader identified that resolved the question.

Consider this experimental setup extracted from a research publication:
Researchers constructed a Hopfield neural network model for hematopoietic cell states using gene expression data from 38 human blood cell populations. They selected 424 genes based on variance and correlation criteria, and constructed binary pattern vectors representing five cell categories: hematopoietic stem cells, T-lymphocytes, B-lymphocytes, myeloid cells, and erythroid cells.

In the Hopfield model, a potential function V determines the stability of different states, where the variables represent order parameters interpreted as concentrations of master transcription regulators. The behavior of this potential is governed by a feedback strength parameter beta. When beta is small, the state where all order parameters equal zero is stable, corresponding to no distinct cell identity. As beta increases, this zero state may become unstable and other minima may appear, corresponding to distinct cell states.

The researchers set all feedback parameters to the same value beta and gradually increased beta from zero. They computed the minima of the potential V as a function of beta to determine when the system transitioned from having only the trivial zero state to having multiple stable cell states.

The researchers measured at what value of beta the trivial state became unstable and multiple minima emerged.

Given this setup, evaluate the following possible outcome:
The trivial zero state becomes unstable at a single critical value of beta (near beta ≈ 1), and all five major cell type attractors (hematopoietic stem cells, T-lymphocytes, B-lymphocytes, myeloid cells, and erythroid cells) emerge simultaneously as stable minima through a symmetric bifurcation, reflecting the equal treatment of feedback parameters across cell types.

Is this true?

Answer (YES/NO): NO